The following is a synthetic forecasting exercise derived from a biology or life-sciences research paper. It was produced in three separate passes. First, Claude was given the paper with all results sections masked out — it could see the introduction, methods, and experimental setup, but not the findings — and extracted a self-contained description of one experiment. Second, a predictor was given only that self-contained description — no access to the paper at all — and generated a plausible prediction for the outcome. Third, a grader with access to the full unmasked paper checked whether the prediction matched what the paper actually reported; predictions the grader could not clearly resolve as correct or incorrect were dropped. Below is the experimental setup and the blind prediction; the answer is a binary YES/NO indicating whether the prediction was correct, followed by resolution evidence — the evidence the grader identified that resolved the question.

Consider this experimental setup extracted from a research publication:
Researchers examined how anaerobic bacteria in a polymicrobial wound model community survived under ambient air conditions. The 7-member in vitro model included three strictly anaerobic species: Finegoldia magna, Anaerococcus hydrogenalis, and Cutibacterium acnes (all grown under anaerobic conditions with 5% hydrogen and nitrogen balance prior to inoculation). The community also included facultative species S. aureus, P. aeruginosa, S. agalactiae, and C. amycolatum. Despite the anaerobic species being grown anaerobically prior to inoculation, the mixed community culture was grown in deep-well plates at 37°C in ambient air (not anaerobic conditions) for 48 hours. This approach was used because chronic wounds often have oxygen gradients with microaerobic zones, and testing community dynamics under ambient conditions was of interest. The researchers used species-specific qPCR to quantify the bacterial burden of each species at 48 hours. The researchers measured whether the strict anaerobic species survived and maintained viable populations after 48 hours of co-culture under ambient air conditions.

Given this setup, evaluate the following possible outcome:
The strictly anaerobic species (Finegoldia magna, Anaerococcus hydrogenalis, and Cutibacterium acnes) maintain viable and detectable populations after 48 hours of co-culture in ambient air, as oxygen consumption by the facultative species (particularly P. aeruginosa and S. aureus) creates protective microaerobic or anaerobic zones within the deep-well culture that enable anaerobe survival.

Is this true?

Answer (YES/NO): YES